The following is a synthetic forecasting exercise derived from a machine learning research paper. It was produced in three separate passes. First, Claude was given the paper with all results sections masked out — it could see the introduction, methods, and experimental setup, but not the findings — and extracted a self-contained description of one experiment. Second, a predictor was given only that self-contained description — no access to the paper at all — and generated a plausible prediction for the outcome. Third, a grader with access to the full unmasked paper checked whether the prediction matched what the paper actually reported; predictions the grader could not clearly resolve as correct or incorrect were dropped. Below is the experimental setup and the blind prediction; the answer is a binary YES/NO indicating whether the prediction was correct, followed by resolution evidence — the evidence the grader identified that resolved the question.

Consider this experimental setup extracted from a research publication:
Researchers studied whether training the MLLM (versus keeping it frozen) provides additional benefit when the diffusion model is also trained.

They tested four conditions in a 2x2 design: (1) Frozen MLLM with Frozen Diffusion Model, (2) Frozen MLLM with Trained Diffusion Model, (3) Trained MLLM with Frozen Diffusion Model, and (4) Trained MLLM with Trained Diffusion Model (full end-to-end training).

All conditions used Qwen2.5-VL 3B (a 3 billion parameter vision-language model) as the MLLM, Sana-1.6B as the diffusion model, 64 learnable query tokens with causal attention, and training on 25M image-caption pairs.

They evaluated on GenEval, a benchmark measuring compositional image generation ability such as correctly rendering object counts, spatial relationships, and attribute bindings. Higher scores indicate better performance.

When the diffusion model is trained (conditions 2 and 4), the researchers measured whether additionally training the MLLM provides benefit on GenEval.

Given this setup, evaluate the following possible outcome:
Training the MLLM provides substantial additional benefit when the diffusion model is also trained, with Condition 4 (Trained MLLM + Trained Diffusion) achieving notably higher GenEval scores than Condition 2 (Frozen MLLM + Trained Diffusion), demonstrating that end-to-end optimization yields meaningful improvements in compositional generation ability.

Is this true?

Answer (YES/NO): NO